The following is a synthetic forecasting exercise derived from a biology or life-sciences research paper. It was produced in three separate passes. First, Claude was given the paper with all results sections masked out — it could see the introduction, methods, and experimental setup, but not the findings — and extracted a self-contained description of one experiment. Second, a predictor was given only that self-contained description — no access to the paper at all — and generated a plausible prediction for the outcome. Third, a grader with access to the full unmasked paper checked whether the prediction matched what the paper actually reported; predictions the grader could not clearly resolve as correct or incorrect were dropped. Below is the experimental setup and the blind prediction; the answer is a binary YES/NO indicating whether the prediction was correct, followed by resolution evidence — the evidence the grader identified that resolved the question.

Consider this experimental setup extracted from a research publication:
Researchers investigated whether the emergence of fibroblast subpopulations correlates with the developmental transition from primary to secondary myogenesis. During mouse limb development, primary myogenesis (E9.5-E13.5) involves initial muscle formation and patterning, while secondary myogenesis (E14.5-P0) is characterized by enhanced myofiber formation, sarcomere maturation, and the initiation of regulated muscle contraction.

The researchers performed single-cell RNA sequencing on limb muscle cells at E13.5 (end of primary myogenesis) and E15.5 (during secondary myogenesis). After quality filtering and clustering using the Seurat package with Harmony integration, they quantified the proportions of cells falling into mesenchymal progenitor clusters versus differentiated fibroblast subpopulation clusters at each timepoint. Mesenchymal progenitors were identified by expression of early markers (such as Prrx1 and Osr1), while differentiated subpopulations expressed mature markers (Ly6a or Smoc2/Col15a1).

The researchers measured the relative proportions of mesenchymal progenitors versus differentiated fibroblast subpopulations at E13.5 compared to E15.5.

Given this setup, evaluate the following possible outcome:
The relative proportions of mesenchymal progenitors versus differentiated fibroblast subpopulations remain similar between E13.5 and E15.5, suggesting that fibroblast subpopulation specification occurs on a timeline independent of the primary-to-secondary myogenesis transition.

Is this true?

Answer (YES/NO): NO